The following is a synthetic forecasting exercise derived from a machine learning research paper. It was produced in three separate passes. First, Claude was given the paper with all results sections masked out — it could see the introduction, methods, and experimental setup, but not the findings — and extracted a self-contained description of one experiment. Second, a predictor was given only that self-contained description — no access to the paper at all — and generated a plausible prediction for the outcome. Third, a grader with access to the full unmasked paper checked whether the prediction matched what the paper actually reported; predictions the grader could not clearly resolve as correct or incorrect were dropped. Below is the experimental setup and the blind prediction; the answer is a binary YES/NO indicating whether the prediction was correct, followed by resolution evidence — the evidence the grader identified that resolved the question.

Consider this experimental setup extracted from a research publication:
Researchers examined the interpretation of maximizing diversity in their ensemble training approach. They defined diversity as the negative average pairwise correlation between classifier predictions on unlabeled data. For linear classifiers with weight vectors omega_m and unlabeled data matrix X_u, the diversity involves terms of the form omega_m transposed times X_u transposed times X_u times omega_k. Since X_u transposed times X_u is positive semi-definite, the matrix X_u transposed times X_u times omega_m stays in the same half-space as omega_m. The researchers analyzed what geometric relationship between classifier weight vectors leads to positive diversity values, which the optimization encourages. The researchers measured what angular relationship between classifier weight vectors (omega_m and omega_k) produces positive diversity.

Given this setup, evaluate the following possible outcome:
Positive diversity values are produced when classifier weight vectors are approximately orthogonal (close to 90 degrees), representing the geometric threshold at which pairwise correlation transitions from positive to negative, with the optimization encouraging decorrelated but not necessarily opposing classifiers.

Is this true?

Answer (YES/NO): NO